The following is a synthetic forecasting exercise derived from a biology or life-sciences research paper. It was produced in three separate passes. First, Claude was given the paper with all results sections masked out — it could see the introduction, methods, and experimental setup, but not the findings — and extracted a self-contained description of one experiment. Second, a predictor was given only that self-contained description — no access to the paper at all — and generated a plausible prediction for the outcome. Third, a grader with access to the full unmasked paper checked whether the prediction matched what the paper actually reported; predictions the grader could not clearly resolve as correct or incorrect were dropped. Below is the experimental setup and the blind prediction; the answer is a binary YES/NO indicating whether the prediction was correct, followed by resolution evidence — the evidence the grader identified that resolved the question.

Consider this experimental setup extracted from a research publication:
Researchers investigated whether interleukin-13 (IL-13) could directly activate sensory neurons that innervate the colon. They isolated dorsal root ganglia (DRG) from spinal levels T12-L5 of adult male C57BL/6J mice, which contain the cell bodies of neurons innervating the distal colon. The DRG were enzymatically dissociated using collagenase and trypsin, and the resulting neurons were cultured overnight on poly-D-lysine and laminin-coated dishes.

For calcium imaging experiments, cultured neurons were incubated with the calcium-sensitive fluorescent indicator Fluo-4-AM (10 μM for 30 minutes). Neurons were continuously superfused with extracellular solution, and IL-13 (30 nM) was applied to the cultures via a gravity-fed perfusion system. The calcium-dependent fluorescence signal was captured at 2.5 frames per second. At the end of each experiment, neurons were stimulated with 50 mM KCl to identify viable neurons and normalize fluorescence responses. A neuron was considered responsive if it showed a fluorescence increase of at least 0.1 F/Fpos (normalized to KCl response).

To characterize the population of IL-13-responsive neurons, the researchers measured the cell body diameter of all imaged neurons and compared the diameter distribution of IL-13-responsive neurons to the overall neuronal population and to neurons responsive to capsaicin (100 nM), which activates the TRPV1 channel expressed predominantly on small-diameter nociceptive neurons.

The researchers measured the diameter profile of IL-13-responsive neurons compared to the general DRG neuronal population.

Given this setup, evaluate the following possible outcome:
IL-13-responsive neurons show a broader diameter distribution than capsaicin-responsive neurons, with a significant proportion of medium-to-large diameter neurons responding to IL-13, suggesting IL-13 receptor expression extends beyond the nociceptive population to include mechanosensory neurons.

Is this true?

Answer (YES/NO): NO